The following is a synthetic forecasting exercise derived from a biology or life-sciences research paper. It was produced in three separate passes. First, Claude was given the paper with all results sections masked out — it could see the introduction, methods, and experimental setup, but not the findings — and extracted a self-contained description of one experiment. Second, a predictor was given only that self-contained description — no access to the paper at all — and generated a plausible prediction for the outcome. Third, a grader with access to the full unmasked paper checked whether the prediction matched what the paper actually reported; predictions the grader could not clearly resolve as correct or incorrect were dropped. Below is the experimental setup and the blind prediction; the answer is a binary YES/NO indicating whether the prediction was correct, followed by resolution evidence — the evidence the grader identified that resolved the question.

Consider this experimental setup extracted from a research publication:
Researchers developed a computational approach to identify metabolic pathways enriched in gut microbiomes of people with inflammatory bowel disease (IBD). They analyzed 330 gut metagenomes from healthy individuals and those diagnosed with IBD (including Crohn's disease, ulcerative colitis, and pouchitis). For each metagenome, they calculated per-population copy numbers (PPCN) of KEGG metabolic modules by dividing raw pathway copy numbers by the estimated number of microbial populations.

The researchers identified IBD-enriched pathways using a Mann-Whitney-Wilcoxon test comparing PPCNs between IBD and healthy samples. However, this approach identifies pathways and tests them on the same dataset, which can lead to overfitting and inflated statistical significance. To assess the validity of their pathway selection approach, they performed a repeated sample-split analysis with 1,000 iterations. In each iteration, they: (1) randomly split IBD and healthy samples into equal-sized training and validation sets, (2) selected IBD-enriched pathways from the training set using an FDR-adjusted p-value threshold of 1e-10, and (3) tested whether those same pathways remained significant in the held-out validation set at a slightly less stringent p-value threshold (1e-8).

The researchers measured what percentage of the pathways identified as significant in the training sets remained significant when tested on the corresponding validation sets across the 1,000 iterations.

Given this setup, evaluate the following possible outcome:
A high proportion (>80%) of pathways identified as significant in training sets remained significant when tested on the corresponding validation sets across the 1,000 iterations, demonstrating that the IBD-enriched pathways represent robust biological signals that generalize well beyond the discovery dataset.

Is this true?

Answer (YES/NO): YES